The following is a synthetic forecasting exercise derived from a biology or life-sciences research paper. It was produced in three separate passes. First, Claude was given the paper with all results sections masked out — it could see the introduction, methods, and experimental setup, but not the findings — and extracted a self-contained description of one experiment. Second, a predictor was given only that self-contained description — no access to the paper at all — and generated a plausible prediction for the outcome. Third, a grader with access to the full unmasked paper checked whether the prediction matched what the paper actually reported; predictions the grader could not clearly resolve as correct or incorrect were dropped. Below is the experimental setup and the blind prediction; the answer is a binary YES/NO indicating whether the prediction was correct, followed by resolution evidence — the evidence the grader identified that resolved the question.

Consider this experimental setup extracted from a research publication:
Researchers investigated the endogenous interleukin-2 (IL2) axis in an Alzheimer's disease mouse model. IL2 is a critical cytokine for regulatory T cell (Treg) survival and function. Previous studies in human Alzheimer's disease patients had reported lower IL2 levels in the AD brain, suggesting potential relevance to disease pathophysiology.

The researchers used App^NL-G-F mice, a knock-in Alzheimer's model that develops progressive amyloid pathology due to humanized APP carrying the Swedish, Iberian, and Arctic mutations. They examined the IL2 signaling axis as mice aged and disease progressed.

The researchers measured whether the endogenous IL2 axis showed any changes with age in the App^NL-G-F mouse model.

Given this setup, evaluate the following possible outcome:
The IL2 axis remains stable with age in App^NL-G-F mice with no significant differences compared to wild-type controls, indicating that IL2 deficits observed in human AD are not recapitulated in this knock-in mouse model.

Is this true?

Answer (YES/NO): NO